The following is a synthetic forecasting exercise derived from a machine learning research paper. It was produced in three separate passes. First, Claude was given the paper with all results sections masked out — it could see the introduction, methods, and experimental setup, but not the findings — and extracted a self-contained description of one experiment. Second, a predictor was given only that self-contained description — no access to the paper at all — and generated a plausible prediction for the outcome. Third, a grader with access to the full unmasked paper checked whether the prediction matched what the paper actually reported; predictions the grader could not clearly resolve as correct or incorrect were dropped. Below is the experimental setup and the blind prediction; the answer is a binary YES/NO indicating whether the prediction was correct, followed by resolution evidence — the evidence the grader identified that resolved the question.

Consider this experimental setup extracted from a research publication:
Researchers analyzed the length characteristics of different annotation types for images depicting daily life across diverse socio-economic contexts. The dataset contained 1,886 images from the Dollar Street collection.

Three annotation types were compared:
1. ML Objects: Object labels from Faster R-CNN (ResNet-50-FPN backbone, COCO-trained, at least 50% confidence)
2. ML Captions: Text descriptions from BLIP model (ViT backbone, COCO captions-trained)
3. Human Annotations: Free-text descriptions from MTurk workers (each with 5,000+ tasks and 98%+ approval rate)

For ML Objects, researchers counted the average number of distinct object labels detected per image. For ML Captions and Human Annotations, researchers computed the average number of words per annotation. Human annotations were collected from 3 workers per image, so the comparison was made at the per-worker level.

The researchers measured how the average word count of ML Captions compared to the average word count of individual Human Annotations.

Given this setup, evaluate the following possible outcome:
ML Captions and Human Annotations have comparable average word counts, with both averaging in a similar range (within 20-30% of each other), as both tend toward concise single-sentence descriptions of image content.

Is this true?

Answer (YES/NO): YES